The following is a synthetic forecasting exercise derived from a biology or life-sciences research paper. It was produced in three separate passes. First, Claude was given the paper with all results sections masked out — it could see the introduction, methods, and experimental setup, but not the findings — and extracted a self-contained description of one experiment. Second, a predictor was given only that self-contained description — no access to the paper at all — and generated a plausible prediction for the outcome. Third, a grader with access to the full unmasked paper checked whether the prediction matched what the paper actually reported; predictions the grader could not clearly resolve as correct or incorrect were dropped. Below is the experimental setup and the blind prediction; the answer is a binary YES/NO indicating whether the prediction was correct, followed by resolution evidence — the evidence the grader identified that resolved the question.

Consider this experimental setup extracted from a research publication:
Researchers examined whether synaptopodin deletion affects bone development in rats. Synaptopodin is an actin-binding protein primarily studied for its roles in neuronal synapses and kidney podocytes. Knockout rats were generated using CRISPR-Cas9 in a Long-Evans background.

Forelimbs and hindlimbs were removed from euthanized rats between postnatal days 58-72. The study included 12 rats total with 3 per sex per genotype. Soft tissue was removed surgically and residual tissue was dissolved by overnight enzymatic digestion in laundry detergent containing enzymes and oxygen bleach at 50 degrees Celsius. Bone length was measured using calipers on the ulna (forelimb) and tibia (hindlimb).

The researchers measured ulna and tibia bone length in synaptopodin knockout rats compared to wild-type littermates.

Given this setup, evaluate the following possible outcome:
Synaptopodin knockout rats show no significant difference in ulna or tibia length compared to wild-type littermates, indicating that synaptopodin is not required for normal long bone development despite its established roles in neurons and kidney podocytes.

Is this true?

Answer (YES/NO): NO